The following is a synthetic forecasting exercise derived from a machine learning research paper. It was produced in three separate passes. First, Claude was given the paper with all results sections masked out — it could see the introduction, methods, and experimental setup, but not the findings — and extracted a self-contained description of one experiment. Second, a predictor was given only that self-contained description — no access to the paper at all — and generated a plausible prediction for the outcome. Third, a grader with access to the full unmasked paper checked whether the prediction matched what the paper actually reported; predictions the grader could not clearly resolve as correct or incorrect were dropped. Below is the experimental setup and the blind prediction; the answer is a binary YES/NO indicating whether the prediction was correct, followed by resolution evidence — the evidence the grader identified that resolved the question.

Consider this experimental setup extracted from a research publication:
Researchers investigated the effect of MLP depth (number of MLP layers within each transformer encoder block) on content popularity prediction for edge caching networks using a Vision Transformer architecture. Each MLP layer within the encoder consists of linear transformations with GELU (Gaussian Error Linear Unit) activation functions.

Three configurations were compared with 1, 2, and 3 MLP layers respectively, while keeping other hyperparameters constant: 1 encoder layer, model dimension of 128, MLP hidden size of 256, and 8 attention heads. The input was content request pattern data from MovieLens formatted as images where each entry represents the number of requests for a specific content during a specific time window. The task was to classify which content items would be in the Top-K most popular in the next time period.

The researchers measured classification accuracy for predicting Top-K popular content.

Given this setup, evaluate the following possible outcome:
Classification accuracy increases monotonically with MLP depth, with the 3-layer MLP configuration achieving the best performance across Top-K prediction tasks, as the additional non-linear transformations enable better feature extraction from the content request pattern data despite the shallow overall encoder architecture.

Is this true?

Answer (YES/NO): YES